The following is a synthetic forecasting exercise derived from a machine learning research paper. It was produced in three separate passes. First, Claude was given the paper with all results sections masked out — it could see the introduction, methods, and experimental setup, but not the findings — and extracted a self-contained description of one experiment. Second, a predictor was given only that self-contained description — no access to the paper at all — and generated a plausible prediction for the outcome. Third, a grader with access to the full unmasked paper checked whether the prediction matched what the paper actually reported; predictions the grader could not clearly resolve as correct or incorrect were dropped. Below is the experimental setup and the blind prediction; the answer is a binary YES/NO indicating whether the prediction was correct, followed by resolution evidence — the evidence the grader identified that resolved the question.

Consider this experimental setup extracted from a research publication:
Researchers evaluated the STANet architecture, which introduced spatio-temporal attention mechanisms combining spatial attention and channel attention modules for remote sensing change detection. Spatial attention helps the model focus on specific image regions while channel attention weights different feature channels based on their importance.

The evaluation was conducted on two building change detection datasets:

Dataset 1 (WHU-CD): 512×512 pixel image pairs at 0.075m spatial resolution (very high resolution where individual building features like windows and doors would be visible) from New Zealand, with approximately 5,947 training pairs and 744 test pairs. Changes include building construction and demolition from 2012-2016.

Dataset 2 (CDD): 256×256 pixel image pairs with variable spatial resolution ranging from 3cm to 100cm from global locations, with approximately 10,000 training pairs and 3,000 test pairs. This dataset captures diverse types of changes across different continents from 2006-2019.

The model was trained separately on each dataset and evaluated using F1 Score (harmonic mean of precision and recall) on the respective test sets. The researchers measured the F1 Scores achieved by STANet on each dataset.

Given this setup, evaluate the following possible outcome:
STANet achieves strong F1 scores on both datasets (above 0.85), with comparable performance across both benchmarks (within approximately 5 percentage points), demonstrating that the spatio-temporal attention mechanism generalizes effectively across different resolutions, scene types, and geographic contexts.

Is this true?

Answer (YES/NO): NO